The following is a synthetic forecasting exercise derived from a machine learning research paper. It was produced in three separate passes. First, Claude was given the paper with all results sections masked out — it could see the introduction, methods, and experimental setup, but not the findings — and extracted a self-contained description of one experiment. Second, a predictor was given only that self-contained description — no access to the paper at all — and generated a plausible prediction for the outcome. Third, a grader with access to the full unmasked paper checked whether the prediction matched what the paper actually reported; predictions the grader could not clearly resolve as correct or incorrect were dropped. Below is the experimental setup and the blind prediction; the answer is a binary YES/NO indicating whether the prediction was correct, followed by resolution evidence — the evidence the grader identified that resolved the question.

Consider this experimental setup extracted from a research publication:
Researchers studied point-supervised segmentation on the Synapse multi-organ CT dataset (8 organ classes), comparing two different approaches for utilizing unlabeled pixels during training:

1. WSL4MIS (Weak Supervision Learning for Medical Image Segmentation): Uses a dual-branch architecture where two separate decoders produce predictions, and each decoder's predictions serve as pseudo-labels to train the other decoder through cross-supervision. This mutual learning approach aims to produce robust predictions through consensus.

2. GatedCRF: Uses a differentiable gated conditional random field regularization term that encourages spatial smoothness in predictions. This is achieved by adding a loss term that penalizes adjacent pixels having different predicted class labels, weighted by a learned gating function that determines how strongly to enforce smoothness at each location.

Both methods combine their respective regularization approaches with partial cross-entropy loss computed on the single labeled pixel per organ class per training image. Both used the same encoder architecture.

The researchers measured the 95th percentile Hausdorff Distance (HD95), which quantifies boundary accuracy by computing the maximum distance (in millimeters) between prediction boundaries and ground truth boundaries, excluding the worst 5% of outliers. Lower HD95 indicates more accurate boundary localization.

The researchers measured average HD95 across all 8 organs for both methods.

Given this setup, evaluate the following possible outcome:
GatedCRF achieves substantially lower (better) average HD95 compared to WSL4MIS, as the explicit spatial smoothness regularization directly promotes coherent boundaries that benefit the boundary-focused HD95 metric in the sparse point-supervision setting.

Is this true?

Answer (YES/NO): YES